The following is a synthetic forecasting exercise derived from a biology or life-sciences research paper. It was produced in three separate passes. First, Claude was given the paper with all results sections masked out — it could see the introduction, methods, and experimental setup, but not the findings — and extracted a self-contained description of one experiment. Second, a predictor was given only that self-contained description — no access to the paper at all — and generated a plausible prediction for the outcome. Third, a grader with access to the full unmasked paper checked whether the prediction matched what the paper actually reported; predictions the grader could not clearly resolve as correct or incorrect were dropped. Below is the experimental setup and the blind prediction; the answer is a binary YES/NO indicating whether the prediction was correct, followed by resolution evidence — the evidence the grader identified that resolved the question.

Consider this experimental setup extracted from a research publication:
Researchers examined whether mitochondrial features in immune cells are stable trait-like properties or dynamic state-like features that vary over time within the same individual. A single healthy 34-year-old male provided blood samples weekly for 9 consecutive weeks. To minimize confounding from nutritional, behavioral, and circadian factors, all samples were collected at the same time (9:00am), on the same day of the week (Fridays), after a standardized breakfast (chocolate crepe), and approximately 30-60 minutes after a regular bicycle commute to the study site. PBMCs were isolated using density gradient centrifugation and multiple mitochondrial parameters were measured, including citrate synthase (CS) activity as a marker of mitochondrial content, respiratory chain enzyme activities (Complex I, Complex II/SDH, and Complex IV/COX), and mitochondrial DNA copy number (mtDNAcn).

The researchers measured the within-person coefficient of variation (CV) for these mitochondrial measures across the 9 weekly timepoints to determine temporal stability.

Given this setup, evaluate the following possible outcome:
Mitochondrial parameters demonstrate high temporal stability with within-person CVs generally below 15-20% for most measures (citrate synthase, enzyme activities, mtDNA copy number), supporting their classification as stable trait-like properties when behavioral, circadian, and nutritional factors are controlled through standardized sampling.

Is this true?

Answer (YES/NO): NO